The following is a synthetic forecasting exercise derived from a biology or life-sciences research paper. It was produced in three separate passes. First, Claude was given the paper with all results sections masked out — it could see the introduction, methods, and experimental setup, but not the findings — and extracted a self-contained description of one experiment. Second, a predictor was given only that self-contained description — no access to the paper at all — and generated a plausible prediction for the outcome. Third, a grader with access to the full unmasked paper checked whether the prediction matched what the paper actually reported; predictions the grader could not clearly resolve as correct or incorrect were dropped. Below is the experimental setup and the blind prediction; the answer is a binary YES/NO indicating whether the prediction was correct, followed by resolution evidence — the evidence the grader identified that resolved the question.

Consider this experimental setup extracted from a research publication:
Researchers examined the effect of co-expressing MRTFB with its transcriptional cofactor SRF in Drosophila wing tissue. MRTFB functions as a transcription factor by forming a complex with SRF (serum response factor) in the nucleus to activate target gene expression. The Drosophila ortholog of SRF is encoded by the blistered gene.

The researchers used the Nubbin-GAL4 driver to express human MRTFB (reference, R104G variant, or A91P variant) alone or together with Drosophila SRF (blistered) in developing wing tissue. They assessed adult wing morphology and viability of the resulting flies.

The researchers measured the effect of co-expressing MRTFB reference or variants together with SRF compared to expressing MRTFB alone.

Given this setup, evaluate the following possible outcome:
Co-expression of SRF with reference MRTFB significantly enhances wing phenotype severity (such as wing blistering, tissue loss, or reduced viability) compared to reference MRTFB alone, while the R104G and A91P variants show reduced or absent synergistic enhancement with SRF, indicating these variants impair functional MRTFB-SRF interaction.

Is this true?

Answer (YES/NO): NO